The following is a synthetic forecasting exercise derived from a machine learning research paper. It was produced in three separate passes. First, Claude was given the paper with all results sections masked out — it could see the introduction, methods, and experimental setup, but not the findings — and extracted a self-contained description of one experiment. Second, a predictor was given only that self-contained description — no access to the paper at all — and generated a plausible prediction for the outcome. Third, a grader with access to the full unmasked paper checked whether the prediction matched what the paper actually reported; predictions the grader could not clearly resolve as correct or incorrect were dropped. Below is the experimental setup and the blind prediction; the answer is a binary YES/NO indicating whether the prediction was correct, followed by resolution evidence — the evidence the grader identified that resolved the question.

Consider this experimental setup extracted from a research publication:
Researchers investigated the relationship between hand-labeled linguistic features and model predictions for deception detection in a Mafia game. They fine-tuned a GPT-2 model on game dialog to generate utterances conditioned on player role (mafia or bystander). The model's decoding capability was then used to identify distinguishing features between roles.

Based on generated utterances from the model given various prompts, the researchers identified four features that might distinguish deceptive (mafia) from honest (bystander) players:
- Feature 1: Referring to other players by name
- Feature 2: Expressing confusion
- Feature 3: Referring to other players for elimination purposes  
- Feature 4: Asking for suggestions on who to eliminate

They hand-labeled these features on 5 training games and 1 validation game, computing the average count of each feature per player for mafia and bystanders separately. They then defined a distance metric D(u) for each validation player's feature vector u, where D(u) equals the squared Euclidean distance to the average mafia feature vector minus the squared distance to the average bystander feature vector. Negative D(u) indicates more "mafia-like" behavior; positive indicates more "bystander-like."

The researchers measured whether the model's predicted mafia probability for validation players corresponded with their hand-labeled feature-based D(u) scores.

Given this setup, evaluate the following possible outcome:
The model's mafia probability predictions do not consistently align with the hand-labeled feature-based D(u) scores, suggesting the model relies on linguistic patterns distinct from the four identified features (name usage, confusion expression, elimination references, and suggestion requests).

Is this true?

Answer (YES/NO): NO